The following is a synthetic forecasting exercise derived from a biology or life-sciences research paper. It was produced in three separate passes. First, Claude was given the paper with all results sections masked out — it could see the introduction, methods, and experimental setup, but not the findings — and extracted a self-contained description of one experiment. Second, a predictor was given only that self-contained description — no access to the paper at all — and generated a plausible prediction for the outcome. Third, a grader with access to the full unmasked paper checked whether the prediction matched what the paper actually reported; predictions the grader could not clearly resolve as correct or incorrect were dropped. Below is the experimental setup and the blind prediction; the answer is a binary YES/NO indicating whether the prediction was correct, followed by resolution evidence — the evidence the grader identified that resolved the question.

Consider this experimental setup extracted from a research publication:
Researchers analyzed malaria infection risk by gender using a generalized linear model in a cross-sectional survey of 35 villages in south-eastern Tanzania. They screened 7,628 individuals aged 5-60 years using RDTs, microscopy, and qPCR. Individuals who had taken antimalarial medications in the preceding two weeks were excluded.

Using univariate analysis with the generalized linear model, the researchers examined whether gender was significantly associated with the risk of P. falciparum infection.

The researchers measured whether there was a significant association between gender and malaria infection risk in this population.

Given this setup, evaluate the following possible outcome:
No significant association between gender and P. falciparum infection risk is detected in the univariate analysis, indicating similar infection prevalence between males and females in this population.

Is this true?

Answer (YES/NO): NO